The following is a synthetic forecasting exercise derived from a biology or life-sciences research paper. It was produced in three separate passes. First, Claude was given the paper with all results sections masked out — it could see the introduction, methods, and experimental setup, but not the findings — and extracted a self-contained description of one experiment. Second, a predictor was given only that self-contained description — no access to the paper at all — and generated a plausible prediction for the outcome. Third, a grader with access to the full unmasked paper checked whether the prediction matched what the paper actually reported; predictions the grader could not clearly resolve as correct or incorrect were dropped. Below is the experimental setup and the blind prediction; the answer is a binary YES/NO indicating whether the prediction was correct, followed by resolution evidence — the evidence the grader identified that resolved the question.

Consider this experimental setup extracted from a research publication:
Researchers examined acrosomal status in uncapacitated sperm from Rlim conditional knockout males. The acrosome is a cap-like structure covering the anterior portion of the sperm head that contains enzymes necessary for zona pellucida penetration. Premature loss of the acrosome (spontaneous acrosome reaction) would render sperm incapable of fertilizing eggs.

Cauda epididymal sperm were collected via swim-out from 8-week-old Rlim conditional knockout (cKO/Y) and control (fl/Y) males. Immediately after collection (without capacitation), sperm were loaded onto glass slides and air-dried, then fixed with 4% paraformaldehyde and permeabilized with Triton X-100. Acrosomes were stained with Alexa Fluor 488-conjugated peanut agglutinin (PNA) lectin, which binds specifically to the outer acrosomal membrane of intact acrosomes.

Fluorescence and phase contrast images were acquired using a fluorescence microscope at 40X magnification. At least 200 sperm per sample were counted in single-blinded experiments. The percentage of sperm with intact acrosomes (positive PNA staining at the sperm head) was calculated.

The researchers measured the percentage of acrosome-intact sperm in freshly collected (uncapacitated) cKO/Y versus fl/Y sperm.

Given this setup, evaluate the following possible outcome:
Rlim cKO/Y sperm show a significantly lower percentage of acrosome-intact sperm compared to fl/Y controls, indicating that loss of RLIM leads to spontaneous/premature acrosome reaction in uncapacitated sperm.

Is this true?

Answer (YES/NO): NO